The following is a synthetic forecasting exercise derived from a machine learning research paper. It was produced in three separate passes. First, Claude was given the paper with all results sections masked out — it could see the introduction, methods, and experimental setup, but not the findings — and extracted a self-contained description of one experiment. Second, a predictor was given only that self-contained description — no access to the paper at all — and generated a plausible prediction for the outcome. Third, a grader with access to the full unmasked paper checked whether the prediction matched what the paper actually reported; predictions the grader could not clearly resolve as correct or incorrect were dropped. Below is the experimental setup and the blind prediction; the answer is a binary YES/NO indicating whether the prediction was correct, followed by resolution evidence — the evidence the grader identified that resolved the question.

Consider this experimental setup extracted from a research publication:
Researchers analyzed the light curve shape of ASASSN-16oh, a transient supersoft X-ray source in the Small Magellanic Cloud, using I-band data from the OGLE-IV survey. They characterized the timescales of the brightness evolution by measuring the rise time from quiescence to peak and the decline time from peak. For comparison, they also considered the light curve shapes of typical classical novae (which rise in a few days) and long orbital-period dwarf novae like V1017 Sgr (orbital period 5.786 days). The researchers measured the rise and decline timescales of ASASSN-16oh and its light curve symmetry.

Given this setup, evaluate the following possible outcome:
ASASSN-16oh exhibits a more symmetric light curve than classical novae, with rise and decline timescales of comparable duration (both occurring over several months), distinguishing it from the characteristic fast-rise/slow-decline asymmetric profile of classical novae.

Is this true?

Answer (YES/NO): NO